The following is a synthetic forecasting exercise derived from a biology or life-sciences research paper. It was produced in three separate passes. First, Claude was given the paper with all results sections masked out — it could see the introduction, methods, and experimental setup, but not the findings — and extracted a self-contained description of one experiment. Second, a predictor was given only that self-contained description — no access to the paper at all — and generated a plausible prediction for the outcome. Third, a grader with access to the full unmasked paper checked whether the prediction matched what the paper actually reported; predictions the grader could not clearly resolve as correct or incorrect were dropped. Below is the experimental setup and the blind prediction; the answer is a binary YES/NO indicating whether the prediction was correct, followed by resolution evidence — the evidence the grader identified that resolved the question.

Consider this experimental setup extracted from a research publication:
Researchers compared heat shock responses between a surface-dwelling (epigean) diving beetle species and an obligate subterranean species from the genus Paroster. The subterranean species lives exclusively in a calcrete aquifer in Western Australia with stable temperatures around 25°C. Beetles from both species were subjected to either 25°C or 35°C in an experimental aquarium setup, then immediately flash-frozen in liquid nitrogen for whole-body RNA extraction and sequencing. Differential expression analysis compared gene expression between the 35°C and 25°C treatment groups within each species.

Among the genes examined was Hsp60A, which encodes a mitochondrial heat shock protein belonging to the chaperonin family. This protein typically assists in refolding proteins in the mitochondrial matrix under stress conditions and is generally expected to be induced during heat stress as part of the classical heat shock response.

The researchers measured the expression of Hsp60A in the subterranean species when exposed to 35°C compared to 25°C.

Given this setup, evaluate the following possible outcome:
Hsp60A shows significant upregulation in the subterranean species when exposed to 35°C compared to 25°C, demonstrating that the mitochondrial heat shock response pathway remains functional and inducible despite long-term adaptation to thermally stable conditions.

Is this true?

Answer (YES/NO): NO